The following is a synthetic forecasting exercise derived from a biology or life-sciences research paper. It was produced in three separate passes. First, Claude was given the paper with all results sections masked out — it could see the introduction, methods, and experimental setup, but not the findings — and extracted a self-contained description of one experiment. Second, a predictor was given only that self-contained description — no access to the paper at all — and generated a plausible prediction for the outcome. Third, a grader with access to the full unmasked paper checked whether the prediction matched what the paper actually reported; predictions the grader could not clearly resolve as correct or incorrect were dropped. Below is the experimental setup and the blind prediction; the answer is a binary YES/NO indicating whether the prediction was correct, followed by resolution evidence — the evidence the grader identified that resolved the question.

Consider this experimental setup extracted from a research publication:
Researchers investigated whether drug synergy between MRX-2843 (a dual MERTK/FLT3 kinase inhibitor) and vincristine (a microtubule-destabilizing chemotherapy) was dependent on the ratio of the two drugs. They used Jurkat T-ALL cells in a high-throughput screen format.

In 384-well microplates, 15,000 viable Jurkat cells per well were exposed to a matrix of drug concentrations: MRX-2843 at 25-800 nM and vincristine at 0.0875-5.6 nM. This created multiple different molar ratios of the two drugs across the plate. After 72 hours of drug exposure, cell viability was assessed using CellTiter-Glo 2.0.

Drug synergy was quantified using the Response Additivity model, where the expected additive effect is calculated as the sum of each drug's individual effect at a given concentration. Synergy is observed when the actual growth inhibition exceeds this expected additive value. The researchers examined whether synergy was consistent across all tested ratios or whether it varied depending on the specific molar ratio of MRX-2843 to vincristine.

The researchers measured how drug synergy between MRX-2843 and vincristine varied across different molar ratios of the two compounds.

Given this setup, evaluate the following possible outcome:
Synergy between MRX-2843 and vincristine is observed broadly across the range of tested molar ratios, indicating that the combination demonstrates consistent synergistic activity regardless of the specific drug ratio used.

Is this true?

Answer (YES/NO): NO